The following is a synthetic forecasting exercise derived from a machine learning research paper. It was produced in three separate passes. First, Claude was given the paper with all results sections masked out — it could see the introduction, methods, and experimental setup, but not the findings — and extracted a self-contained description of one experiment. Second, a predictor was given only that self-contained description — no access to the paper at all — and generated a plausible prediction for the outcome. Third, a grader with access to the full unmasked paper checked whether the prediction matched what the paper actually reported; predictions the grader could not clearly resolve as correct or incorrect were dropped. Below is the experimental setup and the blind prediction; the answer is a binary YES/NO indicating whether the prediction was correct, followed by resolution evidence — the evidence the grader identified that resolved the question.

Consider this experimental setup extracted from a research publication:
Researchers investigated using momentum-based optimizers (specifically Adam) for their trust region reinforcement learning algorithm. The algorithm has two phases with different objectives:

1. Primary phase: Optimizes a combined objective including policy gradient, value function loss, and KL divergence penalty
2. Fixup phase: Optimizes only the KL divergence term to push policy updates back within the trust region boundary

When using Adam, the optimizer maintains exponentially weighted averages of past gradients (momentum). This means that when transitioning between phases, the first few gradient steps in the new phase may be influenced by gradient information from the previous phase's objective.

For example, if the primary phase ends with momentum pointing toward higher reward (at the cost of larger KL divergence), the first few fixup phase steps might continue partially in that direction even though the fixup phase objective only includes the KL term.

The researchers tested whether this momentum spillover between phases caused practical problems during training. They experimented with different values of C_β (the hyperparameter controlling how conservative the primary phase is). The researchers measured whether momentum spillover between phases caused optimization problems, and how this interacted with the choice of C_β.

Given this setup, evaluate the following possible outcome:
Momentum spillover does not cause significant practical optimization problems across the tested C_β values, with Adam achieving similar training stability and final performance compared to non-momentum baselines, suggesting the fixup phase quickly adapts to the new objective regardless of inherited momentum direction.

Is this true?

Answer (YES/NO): NO